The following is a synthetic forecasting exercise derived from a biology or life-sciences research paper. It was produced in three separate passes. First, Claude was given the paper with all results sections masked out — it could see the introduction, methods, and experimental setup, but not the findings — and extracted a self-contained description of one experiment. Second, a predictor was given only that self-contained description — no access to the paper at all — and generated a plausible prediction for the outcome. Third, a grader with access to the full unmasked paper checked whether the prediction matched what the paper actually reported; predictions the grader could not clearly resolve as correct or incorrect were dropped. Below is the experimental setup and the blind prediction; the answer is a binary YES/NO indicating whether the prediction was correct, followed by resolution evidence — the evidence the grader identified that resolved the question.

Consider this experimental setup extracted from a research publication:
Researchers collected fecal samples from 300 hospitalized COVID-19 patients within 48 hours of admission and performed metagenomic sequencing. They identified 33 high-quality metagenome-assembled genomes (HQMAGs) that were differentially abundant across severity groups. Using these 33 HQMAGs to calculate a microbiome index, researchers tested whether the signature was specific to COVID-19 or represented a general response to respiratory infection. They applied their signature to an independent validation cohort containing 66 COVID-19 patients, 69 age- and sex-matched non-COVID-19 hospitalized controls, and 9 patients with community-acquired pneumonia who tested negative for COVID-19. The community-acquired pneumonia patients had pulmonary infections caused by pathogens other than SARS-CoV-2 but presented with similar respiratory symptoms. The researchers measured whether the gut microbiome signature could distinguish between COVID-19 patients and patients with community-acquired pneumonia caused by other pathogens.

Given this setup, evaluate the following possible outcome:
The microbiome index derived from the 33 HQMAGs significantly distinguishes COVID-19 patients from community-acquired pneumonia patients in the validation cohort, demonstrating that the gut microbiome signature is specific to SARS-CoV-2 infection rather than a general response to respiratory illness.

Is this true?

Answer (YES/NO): NO